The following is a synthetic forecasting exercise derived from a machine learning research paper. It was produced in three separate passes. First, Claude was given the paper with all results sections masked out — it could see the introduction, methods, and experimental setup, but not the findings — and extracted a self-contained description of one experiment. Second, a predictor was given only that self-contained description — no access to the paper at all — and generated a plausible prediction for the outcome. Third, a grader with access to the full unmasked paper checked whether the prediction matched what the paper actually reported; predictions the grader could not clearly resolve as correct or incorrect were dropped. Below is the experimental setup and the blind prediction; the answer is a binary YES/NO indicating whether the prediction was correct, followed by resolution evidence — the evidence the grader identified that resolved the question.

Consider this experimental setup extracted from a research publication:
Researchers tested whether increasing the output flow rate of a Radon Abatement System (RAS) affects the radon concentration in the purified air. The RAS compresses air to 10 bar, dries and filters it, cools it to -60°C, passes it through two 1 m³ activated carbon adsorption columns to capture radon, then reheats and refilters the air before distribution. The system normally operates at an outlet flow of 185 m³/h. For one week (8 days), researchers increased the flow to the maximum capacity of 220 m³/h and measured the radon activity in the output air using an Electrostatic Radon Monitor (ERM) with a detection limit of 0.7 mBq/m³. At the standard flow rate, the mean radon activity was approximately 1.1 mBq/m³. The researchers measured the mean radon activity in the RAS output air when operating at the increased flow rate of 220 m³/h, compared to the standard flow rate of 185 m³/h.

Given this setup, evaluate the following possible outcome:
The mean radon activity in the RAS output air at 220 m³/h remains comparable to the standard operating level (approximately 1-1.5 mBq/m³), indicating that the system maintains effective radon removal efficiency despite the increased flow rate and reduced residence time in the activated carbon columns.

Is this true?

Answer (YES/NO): YES